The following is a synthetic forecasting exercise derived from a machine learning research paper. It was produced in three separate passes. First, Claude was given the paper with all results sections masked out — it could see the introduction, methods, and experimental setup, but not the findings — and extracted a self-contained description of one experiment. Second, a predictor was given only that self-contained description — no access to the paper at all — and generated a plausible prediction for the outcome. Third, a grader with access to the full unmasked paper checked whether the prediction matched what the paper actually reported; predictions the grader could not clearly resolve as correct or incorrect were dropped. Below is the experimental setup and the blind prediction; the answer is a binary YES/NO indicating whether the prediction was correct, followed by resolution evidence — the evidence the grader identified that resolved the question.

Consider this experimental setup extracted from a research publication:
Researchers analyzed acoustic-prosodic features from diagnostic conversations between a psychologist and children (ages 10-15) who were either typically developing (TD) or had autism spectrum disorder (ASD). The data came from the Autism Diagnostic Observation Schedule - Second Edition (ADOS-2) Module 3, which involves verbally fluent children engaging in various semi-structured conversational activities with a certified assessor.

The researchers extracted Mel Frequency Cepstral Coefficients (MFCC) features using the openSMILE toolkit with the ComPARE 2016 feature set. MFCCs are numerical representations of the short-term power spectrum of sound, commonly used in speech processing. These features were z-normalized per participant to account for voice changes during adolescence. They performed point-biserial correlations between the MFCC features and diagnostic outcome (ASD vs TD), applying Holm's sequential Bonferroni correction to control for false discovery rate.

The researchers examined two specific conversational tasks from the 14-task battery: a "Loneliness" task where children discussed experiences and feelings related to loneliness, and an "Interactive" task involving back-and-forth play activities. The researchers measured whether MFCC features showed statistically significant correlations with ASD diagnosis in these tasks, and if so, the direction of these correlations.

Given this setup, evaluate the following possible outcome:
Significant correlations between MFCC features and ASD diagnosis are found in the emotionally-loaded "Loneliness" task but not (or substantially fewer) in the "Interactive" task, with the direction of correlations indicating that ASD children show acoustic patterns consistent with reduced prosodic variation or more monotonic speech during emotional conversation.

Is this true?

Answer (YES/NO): NO